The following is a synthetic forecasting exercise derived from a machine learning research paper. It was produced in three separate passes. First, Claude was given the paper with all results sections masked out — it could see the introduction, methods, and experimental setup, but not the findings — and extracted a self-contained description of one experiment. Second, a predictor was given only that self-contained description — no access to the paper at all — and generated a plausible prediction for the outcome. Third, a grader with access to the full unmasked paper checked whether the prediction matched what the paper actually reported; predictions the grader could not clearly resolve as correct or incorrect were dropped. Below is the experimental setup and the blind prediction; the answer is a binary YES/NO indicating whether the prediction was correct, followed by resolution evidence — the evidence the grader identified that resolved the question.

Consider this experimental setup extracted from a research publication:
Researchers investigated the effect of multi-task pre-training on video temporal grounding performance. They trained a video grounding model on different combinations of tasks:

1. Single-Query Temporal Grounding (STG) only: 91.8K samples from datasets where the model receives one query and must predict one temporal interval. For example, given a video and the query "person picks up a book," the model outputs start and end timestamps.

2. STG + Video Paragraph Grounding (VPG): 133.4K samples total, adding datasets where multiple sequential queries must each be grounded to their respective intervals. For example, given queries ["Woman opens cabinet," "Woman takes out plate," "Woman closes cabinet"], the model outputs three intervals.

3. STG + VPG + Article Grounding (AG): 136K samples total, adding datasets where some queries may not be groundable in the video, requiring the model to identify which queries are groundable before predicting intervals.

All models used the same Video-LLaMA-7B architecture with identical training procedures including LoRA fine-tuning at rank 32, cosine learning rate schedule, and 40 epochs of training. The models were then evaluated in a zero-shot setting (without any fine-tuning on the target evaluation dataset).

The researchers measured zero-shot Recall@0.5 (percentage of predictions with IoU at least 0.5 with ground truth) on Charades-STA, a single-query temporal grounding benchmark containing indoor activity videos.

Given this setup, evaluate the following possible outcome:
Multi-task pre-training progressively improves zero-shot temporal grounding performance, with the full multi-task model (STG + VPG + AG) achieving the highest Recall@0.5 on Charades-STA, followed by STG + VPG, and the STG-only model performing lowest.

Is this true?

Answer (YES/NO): YES